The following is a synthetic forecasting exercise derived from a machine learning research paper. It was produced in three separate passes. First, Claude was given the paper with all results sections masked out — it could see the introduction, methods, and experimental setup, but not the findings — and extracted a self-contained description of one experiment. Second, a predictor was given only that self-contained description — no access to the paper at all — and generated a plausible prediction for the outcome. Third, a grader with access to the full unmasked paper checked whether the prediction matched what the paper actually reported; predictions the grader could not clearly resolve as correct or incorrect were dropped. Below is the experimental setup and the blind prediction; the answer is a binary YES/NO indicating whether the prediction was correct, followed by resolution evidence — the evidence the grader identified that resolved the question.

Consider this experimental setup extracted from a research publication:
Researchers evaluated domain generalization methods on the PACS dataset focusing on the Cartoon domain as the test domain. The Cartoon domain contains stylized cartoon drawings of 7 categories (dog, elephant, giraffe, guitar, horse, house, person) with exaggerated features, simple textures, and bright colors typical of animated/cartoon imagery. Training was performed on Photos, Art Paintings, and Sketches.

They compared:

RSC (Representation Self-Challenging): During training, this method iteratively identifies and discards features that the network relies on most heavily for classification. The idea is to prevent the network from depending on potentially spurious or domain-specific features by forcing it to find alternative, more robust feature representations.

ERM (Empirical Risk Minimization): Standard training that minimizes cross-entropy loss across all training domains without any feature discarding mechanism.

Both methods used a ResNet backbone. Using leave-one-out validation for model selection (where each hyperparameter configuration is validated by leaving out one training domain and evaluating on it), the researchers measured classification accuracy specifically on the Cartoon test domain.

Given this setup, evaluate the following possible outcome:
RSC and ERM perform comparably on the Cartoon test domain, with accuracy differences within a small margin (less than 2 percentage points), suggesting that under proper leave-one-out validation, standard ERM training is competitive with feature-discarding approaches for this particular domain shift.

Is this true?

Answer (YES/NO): NO